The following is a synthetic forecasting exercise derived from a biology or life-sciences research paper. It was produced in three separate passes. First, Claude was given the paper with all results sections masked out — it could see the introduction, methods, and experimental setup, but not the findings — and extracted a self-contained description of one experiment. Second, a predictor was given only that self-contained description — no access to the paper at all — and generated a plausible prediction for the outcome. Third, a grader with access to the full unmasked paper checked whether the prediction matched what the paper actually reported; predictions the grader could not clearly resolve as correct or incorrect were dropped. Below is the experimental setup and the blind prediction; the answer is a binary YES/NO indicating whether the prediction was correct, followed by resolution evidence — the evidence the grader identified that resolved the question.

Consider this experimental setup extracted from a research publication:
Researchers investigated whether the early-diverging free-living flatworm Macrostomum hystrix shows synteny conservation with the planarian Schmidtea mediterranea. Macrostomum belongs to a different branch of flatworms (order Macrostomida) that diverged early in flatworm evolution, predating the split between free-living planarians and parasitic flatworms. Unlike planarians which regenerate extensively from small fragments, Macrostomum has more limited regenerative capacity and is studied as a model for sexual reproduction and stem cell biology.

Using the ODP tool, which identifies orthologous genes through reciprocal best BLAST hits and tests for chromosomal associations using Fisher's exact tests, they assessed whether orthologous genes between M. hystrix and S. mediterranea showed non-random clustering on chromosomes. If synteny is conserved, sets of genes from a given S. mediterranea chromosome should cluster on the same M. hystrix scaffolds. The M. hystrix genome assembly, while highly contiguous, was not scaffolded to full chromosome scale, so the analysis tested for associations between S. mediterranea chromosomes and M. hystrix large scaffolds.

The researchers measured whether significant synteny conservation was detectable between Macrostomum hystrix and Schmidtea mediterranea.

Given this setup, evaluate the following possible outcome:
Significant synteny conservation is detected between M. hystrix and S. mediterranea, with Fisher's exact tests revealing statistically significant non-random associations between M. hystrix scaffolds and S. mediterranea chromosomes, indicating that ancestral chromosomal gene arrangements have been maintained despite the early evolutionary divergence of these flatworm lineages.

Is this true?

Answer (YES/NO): NO